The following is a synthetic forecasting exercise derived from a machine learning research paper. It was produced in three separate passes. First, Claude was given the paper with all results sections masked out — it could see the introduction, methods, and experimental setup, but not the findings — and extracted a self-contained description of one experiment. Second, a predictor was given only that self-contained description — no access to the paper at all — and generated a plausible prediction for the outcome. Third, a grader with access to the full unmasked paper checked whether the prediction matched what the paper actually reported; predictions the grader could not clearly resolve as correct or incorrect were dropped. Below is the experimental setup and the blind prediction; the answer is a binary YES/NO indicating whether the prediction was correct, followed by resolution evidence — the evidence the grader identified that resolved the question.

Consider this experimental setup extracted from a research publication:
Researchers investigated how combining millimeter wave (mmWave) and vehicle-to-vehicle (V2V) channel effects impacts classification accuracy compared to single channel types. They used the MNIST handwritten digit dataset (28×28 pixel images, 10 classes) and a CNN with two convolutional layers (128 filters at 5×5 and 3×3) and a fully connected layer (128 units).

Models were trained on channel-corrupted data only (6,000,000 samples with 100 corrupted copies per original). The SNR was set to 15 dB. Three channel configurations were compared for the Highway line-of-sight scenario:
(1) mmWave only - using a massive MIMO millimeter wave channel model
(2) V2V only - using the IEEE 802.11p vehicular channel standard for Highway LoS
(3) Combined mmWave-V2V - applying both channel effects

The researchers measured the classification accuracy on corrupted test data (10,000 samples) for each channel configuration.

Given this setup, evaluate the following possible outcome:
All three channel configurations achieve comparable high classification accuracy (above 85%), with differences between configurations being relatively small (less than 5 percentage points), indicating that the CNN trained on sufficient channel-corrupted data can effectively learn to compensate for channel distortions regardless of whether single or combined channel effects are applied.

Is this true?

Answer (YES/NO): NO